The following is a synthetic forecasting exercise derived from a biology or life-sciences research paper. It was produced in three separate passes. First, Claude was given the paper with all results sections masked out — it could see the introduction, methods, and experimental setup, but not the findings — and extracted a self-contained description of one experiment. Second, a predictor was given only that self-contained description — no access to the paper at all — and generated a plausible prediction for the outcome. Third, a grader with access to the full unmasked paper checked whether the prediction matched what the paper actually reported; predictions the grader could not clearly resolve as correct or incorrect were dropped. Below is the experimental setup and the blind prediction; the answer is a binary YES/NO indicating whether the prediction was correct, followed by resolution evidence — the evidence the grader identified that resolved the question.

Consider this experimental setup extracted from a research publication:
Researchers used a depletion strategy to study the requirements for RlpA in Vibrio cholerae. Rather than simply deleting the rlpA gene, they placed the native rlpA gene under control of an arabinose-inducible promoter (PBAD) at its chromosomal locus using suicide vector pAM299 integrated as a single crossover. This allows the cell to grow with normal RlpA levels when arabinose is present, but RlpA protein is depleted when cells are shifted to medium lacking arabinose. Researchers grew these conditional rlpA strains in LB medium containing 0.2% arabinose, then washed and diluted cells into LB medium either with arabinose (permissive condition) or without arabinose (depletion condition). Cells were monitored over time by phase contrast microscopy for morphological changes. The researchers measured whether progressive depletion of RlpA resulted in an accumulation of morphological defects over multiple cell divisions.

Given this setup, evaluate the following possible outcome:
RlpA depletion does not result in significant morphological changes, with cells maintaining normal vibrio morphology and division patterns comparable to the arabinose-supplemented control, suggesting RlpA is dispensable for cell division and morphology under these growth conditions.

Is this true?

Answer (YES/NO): NO